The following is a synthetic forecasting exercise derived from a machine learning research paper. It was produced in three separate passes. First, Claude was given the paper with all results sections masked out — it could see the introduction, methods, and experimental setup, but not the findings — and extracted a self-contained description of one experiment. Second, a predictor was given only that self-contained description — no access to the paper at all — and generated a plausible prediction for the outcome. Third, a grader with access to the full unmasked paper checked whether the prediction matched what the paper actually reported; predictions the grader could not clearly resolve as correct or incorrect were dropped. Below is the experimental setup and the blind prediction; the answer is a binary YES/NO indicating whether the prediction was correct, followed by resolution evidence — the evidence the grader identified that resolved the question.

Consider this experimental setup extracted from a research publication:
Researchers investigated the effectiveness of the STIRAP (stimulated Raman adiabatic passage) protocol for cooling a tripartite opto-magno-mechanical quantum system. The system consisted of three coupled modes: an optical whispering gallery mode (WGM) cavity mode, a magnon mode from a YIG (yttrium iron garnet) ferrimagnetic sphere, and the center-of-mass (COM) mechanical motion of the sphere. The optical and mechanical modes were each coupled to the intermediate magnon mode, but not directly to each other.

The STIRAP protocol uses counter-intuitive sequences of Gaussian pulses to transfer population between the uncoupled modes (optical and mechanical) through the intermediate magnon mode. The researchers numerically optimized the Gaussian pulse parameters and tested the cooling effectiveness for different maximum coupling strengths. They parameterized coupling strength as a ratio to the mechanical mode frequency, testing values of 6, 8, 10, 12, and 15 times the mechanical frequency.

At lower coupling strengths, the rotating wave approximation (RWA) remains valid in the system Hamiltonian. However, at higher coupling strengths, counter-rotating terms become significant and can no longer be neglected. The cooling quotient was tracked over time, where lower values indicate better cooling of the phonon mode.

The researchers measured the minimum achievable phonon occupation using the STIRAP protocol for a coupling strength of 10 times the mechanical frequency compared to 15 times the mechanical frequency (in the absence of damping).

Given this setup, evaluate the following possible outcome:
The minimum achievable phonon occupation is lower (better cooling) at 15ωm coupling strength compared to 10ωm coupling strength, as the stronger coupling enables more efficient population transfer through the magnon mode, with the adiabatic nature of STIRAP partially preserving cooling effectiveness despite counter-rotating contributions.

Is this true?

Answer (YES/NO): NO